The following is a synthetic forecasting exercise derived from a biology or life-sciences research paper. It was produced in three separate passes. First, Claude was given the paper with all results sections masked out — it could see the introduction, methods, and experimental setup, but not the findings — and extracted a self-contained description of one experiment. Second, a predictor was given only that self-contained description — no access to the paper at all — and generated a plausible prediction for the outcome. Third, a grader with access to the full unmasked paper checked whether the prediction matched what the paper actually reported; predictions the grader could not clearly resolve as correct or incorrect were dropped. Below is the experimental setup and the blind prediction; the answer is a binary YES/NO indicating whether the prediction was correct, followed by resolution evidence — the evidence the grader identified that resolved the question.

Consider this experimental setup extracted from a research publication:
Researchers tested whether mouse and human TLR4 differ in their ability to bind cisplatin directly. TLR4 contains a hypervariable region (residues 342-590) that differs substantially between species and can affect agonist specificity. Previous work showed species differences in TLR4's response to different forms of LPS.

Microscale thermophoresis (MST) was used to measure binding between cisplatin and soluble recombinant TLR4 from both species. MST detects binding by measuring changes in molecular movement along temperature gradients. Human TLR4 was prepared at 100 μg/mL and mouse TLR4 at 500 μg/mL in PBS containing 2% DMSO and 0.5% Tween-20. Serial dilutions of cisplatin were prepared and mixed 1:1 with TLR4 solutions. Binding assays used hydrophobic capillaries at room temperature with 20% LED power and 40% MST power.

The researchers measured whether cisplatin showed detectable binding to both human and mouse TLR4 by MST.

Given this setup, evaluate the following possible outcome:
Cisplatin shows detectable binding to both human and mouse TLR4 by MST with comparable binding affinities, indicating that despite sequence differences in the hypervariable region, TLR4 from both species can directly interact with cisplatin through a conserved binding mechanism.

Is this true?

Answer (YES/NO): NO